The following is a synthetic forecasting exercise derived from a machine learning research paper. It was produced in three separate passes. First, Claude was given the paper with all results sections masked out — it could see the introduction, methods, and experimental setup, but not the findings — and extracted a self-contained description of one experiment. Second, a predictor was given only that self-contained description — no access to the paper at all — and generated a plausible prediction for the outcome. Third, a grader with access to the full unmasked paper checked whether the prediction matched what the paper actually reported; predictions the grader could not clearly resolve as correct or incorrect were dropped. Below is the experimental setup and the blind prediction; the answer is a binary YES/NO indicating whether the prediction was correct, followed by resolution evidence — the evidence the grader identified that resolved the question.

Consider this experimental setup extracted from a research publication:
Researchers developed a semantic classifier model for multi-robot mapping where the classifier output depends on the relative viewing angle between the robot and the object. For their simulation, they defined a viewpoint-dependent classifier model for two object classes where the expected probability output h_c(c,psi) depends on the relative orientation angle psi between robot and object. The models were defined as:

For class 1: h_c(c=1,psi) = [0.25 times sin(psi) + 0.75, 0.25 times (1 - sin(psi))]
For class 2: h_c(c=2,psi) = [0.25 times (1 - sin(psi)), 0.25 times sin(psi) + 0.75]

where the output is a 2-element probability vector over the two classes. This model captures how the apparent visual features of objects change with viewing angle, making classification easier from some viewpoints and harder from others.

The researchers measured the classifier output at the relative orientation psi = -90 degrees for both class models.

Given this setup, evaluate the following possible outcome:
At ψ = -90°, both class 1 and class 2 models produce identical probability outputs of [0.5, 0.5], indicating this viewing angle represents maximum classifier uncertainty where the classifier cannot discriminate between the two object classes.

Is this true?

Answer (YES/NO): YES